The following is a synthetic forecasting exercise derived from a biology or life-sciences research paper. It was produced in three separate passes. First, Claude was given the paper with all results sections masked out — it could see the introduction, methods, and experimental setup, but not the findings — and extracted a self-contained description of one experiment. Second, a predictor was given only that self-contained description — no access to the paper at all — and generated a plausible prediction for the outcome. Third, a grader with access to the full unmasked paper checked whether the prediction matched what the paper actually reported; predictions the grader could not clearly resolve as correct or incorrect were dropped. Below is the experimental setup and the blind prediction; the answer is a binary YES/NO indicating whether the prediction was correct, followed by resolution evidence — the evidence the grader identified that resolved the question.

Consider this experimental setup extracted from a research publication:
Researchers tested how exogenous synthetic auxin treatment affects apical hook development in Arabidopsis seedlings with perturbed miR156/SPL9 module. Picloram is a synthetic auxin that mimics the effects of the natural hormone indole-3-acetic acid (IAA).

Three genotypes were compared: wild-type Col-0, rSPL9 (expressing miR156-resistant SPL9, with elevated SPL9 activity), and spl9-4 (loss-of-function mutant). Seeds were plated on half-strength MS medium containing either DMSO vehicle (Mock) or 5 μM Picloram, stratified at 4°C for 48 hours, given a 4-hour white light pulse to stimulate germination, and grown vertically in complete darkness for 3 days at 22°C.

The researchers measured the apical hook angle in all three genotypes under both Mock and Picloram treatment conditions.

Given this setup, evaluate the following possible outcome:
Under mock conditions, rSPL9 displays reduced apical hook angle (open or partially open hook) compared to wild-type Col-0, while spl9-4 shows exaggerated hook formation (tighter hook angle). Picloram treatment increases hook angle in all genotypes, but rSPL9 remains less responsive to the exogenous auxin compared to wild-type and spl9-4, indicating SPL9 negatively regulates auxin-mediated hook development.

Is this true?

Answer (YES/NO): NO